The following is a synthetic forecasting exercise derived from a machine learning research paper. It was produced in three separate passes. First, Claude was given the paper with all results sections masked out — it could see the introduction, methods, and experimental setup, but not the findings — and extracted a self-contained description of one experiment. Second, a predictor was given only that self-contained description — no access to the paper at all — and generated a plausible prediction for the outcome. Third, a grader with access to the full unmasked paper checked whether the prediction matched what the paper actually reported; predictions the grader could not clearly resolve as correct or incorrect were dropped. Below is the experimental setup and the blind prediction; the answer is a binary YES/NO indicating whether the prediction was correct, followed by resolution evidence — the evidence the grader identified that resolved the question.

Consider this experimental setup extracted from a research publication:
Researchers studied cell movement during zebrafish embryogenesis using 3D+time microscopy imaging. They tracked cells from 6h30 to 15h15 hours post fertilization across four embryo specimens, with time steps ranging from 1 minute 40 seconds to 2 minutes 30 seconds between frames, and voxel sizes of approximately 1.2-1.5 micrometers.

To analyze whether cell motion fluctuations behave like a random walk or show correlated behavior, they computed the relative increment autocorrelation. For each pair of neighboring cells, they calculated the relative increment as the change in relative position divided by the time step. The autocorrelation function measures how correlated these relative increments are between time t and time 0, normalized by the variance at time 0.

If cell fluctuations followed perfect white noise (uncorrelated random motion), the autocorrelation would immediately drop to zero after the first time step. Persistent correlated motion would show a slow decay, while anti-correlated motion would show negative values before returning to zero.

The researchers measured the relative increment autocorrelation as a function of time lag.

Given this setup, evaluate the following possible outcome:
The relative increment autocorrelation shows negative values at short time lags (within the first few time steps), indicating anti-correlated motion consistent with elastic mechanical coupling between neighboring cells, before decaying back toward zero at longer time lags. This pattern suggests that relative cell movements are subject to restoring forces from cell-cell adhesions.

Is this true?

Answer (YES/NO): YES